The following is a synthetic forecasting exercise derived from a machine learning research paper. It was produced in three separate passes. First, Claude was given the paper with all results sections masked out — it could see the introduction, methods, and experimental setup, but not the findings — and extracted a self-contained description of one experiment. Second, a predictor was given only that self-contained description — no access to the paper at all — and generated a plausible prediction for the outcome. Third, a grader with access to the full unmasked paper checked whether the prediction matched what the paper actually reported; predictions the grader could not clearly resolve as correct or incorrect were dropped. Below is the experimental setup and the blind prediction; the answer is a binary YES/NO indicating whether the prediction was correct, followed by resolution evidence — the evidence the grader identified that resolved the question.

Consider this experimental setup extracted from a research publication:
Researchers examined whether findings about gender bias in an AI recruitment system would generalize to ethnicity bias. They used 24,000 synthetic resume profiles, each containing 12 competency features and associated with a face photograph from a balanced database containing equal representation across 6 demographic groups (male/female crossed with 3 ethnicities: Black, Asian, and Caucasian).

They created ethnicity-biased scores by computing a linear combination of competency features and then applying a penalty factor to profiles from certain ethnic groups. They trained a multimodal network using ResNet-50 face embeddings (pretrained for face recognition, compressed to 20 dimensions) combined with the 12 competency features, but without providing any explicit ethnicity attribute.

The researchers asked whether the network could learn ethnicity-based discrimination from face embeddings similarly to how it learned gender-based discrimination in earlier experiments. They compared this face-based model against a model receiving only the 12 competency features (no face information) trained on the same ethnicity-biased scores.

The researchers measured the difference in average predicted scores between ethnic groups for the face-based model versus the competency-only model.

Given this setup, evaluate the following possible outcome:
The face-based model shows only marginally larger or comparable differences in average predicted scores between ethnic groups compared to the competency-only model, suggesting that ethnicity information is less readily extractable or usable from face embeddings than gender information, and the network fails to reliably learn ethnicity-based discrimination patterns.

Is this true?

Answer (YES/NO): NO